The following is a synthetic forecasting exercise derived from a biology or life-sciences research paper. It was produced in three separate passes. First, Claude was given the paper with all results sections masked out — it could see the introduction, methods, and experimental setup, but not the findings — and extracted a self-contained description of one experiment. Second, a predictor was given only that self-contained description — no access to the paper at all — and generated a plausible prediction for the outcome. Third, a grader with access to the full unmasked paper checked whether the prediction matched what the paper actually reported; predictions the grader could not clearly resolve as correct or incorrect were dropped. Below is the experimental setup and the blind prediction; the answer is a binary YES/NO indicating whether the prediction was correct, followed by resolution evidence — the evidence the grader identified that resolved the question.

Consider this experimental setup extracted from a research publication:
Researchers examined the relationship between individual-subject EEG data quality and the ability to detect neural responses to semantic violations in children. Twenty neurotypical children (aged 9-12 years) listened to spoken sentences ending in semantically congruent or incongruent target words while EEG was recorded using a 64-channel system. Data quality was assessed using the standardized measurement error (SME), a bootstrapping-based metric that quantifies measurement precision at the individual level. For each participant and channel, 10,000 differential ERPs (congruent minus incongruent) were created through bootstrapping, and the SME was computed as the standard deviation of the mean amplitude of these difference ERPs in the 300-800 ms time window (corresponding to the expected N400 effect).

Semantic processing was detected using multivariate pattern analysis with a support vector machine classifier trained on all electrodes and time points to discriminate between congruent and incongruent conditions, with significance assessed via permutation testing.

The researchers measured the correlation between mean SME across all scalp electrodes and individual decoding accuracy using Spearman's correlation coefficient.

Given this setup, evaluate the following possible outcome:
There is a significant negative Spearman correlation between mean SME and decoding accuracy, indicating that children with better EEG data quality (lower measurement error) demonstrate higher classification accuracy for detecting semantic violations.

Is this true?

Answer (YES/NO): NO